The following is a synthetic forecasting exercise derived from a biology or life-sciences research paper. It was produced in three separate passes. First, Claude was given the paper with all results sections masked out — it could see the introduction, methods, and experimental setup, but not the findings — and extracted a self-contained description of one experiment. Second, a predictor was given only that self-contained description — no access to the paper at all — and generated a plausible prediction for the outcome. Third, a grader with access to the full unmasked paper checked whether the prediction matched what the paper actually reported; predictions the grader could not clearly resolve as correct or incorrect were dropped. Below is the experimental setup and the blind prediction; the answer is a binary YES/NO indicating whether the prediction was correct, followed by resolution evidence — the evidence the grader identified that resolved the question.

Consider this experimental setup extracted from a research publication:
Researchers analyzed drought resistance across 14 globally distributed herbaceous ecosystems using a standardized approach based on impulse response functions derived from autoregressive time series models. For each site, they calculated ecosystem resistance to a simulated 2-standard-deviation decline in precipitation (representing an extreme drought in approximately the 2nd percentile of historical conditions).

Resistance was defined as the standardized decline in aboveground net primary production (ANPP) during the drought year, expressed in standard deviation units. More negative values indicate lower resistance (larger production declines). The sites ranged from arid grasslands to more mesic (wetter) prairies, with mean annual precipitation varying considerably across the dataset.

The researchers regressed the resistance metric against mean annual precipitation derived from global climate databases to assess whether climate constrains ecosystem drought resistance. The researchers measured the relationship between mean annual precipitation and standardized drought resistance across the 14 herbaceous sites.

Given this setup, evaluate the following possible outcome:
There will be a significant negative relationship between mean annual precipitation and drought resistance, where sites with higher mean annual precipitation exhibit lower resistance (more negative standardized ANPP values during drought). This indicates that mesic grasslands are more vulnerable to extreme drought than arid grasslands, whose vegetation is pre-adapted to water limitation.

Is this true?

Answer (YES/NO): NO